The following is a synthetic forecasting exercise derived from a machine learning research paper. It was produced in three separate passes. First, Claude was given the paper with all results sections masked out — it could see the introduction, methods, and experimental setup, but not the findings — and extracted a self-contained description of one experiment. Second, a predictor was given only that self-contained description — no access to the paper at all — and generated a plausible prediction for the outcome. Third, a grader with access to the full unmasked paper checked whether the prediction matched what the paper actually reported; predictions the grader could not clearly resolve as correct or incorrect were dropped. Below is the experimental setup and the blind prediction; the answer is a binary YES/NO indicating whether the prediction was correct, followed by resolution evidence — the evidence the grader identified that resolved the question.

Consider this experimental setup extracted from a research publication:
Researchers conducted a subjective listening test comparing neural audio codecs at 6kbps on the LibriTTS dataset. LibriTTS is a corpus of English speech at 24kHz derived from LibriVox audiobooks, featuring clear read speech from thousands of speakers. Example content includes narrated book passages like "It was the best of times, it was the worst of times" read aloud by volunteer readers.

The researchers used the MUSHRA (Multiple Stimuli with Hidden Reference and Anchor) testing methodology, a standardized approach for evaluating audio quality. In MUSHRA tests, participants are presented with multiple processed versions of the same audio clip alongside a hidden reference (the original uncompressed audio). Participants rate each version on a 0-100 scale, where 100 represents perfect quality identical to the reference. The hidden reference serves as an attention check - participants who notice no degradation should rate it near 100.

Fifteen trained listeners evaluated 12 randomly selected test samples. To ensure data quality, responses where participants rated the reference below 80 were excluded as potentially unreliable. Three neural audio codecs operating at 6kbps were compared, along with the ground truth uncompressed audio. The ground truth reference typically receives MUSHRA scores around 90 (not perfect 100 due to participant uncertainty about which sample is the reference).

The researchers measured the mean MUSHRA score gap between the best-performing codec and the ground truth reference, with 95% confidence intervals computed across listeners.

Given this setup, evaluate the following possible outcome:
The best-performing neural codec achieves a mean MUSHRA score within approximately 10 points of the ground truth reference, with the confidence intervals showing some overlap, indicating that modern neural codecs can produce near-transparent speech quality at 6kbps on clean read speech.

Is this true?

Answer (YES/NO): YES